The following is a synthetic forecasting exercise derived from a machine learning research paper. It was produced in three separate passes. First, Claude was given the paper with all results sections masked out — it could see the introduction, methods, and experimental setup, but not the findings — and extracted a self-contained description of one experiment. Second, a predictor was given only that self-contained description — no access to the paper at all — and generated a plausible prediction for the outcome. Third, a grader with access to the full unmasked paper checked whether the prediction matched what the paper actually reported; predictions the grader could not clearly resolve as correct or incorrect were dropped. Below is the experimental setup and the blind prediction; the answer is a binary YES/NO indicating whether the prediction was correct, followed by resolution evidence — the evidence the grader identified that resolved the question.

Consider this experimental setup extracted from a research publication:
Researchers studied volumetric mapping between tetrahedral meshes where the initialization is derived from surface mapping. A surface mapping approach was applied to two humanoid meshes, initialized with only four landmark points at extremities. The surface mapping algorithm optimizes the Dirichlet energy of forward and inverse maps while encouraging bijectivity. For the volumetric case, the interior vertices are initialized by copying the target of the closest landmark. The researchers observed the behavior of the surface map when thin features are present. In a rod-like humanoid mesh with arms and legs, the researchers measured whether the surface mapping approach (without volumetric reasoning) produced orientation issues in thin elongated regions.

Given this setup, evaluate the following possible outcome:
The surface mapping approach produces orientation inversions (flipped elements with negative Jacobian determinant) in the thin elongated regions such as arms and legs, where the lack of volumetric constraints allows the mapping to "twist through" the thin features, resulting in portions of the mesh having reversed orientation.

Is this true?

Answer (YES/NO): YES